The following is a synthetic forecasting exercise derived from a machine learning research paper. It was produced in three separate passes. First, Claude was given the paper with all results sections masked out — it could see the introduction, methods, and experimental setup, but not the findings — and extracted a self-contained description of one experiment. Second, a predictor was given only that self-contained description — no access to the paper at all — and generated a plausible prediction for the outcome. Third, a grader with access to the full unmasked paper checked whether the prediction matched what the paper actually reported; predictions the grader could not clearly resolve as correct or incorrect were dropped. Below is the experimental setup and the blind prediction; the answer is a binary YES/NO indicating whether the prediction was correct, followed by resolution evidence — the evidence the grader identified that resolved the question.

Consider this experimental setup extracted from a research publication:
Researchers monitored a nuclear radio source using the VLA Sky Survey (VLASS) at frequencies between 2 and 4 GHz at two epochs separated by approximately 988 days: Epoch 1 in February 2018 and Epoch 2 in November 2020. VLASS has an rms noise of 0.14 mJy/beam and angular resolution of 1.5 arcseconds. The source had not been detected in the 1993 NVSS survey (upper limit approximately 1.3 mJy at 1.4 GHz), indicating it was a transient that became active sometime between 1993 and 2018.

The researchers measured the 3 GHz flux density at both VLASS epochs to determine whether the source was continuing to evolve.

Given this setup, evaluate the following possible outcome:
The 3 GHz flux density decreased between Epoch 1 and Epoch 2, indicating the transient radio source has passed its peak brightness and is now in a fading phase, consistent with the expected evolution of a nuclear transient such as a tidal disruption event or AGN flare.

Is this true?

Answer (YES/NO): NO